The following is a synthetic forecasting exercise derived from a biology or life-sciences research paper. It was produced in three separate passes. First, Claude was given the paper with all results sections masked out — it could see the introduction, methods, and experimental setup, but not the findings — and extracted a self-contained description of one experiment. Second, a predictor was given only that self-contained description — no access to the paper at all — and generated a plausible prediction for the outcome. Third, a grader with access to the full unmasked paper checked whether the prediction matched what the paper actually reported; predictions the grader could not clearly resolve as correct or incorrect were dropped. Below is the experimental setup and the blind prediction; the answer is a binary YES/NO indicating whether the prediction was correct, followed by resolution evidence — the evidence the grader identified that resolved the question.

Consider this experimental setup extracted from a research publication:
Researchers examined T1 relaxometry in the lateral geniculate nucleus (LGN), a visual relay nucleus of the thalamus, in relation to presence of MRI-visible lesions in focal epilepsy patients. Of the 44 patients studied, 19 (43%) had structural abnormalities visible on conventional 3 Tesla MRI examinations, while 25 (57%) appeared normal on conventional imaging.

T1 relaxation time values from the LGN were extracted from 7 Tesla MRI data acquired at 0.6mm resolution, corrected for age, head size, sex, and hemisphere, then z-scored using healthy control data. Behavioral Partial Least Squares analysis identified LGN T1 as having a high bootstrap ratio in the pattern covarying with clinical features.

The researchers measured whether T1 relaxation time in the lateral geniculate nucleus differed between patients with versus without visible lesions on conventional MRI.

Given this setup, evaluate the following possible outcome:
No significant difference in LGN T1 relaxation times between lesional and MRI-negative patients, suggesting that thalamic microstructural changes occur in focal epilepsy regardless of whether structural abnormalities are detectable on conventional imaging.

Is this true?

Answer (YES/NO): NO